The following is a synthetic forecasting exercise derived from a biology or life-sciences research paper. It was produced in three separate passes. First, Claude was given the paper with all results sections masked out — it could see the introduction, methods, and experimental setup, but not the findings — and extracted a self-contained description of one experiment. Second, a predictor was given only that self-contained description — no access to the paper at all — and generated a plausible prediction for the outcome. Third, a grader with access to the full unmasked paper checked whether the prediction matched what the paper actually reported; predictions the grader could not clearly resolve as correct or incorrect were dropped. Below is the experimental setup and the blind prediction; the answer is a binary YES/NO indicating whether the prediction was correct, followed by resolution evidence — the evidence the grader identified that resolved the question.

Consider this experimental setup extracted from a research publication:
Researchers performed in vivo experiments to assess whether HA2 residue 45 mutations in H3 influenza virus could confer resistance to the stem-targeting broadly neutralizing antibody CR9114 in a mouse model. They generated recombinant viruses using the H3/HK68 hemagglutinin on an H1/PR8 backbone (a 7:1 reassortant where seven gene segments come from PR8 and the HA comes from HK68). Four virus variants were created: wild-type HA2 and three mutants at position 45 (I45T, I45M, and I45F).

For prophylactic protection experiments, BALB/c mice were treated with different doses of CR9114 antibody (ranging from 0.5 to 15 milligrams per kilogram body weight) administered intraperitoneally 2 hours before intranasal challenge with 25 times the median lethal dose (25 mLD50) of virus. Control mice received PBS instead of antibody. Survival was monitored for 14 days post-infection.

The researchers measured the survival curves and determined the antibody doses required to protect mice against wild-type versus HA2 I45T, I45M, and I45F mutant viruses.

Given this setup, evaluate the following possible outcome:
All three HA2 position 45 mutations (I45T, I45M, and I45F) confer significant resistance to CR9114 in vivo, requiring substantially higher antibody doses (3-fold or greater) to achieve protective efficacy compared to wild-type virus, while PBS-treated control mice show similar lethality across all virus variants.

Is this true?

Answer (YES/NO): NO